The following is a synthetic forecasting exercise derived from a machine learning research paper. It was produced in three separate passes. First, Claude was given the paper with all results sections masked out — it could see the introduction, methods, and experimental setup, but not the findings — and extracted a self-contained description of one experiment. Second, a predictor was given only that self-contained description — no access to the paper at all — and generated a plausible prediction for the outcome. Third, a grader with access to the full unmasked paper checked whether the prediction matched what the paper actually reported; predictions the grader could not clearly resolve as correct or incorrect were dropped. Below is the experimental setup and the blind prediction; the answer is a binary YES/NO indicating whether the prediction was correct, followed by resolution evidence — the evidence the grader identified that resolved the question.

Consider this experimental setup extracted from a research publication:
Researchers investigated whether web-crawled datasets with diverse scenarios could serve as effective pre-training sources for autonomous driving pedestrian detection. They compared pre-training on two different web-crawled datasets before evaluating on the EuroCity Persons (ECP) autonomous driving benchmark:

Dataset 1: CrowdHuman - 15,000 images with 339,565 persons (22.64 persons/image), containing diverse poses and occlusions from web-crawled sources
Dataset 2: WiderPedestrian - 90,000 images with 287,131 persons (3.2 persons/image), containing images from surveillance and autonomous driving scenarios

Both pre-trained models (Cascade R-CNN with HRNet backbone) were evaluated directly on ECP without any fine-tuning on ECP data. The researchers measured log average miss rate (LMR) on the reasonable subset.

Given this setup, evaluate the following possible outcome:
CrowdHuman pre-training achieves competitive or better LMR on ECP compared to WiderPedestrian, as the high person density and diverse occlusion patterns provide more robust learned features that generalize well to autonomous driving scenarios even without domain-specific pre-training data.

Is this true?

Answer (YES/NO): NO